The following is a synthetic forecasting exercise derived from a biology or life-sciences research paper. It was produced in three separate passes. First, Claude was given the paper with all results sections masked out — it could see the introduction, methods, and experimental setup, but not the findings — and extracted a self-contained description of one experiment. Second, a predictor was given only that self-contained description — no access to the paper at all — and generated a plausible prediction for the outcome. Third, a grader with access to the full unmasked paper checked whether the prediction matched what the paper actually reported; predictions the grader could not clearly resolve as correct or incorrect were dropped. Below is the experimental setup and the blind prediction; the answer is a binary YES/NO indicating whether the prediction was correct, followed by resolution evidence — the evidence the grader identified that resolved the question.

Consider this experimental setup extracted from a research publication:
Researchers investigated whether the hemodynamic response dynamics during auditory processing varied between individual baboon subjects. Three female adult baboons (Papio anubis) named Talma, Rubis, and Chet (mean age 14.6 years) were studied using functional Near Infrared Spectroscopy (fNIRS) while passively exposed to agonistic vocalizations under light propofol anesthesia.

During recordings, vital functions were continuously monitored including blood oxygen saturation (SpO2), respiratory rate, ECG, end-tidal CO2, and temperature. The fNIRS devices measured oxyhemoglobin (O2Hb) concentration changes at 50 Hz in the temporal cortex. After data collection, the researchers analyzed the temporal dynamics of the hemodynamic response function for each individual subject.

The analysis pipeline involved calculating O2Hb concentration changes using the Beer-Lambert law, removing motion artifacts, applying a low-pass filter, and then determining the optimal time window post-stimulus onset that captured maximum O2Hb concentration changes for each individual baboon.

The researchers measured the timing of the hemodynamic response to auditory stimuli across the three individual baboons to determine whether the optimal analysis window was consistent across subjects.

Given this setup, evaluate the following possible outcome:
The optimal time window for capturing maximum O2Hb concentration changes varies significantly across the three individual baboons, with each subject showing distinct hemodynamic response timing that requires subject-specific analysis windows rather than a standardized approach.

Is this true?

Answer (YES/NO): NO